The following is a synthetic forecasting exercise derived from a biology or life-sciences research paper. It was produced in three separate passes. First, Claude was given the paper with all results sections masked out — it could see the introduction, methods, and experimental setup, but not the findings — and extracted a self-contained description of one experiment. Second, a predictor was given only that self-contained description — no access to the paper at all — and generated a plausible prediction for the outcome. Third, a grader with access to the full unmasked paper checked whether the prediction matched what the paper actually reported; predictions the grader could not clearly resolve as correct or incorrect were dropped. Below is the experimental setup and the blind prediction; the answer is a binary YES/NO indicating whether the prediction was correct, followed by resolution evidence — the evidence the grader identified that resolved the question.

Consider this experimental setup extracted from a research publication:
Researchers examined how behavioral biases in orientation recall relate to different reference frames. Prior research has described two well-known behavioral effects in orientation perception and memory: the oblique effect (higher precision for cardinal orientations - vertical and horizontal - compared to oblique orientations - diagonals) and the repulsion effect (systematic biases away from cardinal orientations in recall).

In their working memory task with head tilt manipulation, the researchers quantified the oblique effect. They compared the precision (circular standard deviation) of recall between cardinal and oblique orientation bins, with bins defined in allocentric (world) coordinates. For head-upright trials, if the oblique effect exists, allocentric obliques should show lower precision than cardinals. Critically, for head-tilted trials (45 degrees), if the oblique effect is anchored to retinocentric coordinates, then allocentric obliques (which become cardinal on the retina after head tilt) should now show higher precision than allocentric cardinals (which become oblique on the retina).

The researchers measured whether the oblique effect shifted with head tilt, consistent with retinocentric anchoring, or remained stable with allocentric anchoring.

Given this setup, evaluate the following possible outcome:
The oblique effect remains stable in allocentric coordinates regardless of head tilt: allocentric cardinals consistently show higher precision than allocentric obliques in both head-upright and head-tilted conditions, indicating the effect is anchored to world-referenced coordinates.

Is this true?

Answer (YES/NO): NO